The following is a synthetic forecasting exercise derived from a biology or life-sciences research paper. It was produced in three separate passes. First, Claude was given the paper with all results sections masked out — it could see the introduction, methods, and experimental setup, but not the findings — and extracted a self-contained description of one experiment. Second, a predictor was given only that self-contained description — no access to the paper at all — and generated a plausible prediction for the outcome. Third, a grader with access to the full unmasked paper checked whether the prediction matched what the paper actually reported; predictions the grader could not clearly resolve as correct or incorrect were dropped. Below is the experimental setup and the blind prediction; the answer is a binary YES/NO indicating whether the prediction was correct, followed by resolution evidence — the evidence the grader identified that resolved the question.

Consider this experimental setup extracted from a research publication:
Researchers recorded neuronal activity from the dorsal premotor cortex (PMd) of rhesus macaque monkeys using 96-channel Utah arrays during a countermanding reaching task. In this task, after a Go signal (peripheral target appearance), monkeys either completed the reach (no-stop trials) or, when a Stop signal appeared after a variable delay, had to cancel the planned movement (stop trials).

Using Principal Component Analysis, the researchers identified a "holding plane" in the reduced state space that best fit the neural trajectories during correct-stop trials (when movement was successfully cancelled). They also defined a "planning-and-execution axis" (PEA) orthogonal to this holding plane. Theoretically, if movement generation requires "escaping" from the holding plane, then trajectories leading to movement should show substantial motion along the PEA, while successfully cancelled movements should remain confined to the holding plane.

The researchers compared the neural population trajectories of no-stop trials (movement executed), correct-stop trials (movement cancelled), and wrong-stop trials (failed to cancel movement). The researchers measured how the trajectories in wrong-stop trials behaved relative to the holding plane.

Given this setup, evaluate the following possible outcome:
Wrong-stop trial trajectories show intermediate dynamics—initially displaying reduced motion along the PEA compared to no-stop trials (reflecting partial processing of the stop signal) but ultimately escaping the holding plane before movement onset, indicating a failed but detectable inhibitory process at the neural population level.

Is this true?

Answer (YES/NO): NO